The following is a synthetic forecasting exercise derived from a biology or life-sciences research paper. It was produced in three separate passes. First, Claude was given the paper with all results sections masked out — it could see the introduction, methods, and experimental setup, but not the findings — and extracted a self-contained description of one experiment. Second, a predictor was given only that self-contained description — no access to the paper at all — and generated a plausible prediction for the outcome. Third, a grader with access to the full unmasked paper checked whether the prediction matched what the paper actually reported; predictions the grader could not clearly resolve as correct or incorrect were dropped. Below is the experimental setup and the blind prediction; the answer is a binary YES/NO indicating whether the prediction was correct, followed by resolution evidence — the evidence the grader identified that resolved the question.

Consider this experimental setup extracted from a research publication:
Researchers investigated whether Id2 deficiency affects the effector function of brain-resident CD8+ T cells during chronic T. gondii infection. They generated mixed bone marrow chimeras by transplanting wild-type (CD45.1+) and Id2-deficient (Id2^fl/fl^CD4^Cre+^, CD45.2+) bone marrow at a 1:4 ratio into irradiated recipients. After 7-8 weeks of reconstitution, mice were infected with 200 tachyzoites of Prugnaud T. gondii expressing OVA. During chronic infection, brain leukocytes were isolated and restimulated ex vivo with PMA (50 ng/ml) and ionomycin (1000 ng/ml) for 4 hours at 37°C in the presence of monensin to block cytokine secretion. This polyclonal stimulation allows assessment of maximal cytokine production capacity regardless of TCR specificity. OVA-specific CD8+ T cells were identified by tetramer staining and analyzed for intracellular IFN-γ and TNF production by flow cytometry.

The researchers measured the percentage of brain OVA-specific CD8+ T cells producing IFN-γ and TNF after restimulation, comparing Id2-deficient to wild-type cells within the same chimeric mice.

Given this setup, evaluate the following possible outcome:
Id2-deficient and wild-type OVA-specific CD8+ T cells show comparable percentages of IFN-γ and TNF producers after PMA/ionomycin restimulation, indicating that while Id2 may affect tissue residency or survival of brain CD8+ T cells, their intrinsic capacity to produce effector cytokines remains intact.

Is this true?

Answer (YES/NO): NO